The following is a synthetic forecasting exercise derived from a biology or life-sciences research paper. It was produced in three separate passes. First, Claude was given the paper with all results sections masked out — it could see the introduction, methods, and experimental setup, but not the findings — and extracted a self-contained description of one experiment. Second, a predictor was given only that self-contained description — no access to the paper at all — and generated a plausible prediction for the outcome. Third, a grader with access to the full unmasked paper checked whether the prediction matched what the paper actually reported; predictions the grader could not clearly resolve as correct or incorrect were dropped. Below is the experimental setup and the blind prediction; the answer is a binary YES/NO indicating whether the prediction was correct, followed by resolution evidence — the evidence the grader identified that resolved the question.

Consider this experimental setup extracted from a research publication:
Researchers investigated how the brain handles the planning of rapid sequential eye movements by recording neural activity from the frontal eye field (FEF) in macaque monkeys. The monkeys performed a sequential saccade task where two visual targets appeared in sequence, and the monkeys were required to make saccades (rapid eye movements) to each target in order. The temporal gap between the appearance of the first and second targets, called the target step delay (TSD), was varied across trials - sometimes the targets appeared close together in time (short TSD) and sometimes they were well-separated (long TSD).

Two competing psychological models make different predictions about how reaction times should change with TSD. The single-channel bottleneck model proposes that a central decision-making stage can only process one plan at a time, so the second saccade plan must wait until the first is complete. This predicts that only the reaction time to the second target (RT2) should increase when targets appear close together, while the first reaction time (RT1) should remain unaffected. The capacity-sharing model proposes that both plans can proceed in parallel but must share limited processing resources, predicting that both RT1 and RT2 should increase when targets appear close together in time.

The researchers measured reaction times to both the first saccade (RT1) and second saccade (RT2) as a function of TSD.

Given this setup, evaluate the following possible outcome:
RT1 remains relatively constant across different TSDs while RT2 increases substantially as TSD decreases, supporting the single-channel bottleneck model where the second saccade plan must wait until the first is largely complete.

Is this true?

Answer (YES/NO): NO